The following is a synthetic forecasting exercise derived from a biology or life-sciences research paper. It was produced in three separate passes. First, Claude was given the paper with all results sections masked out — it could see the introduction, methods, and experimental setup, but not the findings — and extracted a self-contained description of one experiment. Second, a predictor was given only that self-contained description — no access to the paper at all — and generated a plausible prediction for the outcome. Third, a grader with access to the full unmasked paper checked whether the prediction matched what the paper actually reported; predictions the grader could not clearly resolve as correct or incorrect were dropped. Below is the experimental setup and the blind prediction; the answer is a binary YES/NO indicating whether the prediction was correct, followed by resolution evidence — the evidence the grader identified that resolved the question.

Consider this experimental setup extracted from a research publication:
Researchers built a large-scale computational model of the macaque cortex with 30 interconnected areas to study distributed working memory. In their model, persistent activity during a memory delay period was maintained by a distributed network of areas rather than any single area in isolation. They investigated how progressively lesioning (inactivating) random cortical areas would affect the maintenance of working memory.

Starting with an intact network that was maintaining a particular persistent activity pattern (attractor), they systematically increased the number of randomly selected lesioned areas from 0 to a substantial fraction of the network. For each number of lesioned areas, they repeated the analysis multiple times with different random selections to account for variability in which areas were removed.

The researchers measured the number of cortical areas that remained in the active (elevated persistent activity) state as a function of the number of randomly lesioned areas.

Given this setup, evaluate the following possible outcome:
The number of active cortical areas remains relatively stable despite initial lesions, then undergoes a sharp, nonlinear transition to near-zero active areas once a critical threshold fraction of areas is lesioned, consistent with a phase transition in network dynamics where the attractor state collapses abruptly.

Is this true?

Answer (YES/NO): NO